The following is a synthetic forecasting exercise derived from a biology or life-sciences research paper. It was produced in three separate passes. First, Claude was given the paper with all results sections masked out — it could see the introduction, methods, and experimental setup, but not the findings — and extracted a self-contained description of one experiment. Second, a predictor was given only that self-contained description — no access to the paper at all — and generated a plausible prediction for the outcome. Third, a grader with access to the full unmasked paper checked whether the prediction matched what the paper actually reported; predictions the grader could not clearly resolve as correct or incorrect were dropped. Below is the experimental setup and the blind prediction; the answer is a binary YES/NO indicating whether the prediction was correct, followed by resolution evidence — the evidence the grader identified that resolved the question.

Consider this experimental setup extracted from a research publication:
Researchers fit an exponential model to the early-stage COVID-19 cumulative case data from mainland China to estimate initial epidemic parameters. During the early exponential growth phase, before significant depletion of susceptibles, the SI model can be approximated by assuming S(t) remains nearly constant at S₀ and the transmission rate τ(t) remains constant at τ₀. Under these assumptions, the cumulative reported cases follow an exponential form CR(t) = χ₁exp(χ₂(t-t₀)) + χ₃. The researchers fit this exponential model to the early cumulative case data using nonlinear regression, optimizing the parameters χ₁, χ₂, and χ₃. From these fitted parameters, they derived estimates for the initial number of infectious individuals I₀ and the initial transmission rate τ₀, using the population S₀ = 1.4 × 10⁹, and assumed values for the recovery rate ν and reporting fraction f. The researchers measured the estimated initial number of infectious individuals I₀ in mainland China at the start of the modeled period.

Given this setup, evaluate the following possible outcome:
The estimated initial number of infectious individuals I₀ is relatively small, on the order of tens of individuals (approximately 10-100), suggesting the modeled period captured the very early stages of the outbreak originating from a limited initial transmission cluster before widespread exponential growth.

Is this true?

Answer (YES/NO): NO